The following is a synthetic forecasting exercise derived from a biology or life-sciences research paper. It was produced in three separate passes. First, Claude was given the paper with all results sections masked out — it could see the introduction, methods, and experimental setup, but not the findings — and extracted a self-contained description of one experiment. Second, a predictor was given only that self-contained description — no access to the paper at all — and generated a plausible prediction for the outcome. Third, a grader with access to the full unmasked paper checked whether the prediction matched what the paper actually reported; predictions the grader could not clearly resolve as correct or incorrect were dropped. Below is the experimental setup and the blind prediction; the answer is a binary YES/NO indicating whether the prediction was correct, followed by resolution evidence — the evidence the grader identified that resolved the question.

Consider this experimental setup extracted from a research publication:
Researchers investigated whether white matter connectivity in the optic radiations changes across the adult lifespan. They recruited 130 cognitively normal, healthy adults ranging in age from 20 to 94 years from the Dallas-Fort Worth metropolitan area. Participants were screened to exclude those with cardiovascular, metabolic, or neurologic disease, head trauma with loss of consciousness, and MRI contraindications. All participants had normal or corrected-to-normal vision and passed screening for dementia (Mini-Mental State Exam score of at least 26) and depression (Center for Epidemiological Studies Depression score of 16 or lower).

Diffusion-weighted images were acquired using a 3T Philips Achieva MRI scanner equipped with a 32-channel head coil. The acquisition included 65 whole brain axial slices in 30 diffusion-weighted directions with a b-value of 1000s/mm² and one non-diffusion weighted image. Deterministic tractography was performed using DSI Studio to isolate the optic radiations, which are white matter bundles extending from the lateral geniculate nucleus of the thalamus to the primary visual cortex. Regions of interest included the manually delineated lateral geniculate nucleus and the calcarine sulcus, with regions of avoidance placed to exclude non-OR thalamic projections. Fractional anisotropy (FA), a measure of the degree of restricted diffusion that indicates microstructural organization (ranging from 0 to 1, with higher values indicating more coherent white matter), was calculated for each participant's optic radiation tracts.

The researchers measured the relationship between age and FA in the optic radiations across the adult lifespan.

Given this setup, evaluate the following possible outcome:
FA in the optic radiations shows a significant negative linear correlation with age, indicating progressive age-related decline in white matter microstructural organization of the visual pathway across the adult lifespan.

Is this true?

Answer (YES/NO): YES